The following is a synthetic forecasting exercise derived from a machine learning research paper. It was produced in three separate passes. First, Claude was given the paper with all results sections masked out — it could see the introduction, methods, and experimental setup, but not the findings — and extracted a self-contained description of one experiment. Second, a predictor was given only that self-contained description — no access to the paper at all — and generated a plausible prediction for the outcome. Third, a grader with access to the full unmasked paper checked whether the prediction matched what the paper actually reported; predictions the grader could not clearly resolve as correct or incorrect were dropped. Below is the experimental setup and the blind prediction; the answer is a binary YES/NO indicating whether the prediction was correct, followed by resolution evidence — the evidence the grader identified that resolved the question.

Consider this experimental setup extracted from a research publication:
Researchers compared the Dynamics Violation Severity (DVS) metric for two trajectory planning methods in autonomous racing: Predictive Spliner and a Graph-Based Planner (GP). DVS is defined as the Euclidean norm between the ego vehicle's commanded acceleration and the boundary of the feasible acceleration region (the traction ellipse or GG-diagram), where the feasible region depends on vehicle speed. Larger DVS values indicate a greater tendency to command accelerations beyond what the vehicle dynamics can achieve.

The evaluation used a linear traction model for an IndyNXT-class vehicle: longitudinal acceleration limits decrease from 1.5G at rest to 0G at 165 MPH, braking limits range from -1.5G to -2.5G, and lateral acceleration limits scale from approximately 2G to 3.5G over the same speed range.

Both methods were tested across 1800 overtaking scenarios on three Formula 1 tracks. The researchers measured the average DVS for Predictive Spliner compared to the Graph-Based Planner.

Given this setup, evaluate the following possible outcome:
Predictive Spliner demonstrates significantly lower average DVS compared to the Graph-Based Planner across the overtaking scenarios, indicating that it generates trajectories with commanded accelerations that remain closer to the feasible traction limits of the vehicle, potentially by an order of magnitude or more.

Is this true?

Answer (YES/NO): NO